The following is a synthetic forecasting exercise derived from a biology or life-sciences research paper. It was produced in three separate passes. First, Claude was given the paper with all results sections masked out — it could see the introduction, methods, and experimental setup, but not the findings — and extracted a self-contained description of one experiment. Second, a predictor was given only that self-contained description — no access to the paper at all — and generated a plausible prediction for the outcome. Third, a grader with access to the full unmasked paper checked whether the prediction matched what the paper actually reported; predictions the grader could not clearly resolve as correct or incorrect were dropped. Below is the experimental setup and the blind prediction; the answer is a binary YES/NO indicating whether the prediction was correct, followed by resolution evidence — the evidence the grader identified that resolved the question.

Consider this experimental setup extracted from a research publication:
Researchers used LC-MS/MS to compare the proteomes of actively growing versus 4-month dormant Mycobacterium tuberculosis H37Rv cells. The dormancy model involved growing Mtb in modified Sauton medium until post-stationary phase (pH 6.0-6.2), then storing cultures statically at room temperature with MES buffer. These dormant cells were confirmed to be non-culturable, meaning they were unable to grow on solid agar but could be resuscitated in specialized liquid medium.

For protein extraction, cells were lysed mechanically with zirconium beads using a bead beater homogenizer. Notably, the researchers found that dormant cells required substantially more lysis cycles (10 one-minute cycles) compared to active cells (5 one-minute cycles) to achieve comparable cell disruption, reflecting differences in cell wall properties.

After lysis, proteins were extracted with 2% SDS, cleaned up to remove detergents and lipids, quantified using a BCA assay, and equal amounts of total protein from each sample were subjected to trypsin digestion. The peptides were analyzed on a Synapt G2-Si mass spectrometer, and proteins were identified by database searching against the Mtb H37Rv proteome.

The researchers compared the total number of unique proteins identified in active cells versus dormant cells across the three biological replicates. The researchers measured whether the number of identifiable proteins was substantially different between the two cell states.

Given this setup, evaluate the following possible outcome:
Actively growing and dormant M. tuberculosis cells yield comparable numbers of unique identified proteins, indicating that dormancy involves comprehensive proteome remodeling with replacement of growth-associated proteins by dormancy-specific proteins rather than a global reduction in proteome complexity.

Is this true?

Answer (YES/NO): YES